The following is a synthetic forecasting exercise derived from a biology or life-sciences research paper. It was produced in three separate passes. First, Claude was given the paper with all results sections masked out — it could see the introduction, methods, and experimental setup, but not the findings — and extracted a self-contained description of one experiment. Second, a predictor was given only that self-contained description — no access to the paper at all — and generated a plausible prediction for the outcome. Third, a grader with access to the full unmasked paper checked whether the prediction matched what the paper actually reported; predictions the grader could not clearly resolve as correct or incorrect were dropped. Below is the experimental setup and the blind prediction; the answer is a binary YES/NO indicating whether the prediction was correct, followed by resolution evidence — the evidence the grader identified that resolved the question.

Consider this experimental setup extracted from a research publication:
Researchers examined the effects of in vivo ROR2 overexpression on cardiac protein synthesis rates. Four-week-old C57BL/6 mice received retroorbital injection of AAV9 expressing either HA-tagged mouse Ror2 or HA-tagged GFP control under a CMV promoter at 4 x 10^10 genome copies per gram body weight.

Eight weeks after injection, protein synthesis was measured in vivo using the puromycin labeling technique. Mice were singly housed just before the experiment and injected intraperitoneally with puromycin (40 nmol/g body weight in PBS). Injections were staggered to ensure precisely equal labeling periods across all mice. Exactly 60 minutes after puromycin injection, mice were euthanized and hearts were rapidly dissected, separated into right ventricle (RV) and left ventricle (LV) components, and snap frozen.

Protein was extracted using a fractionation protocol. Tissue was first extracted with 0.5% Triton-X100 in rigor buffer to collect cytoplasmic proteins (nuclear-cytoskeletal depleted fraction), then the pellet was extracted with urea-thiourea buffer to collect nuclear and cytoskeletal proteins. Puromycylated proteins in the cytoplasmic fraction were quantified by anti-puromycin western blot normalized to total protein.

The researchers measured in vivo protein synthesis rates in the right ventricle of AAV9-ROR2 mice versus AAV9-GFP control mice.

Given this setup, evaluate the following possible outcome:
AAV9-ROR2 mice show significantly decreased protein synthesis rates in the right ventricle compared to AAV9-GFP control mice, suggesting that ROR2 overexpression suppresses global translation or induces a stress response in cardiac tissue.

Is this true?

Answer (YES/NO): NO